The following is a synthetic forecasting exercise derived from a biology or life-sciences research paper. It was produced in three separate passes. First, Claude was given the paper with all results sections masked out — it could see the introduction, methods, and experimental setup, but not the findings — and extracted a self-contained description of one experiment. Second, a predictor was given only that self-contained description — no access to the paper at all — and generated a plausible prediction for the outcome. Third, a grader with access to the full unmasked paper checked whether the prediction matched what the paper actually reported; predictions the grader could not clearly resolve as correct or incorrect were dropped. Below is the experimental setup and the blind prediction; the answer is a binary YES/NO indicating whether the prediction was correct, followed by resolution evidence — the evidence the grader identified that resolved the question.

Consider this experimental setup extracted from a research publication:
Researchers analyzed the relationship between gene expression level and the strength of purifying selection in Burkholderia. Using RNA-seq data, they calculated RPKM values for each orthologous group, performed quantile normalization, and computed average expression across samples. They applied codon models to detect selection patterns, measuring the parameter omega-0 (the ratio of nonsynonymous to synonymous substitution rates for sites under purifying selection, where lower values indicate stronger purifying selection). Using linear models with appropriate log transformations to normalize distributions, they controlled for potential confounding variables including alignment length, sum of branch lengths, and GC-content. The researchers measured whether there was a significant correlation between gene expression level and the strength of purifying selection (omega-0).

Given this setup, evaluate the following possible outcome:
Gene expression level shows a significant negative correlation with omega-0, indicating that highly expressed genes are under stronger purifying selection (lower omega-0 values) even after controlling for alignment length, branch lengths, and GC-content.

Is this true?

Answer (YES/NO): YES